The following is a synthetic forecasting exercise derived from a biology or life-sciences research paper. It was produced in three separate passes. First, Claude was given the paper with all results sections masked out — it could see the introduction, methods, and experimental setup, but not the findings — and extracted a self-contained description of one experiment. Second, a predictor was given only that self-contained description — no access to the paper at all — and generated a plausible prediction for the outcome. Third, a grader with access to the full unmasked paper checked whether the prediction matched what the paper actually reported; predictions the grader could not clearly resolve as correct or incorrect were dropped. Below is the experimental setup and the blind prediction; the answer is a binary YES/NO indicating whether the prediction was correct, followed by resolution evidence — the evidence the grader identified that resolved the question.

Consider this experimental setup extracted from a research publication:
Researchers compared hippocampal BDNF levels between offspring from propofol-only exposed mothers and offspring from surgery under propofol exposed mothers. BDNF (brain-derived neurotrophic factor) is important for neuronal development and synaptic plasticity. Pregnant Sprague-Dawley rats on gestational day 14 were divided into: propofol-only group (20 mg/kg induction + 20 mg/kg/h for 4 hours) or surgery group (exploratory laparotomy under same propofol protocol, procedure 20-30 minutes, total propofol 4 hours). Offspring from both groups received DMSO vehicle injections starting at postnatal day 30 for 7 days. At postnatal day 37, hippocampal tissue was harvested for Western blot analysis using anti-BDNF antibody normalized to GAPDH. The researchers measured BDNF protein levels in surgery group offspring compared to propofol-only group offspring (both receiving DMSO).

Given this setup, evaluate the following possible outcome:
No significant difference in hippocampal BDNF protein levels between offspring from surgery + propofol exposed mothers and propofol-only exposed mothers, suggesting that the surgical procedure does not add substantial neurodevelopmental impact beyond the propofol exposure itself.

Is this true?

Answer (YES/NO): NO